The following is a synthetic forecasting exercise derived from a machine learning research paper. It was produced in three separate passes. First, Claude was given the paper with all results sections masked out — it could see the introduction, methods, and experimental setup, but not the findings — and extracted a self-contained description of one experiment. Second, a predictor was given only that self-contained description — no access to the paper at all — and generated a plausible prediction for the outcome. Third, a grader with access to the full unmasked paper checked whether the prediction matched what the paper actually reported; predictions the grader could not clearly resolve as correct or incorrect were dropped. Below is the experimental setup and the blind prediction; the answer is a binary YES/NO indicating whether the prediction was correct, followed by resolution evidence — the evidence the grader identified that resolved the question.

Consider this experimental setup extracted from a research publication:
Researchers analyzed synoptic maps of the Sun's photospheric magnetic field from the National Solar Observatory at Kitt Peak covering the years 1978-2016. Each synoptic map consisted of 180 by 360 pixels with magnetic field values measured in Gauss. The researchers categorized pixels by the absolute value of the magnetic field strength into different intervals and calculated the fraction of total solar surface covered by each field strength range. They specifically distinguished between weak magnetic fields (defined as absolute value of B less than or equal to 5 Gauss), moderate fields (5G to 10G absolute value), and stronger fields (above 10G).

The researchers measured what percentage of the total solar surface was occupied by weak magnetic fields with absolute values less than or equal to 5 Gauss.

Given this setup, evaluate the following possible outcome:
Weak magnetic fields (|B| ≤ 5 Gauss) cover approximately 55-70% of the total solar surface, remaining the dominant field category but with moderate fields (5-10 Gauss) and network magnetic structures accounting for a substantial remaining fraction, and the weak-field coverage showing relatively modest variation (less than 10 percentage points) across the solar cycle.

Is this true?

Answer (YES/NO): YES